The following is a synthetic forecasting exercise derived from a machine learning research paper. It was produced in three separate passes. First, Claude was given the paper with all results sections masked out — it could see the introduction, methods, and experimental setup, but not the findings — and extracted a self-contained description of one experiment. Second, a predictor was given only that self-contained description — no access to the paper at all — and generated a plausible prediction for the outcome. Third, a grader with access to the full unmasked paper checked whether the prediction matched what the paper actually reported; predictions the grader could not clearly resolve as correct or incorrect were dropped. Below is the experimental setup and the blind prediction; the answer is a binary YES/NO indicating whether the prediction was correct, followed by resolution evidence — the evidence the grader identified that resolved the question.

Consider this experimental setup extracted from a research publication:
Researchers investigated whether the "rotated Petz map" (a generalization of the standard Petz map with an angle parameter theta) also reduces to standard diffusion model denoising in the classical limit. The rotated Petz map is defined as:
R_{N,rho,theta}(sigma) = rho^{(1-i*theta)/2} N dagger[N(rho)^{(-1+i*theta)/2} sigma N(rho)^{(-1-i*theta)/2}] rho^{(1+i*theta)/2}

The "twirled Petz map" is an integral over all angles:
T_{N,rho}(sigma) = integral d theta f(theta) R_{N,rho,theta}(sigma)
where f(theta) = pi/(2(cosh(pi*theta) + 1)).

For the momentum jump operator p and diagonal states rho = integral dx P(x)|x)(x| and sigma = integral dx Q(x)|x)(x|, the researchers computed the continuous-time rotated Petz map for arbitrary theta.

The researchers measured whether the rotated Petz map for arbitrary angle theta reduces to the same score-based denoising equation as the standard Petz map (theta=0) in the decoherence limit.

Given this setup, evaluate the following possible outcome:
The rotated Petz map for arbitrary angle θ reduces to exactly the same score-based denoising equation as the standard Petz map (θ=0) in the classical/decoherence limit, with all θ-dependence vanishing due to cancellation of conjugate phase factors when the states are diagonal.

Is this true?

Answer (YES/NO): YES